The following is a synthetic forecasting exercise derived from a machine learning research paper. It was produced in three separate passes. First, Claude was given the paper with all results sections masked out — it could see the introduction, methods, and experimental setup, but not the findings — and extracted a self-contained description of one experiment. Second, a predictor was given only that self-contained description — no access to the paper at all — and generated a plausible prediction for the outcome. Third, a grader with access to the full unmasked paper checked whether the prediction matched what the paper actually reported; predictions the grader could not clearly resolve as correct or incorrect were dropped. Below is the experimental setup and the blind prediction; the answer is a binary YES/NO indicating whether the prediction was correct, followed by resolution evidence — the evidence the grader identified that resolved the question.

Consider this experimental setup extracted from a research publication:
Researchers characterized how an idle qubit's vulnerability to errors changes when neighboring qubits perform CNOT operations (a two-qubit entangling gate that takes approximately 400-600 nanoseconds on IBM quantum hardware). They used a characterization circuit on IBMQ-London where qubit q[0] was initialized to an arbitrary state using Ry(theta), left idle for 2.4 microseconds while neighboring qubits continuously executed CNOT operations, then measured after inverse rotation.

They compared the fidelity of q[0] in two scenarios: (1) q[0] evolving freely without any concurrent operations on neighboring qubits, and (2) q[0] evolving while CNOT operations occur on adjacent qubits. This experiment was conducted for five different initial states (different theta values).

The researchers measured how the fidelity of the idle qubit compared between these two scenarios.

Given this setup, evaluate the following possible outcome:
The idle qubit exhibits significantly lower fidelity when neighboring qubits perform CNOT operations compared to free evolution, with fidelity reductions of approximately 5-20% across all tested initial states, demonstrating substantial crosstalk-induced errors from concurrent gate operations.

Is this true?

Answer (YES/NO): NO